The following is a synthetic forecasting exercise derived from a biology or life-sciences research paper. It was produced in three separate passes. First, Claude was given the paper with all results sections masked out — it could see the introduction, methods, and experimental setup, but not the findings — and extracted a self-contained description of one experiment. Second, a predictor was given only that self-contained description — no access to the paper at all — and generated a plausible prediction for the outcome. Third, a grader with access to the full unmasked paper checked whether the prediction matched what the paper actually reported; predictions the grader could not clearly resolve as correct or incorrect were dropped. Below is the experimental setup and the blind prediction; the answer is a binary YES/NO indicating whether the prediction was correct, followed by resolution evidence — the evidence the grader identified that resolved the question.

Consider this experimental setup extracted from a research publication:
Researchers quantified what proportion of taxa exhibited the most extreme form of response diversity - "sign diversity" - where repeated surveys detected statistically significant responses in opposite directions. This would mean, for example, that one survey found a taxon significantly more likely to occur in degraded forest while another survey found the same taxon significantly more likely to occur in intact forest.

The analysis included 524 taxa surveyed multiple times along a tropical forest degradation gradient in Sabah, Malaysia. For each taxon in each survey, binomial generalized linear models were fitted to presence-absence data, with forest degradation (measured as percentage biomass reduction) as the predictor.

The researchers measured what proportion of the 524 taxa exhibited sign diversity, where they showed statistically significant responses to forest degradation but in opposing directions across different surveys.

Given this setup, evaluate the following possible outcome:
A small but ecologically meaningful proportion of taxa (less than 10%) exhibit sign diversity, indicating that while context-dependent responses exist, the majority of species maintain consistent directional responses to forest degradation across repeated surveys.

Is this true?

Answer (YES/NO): YES